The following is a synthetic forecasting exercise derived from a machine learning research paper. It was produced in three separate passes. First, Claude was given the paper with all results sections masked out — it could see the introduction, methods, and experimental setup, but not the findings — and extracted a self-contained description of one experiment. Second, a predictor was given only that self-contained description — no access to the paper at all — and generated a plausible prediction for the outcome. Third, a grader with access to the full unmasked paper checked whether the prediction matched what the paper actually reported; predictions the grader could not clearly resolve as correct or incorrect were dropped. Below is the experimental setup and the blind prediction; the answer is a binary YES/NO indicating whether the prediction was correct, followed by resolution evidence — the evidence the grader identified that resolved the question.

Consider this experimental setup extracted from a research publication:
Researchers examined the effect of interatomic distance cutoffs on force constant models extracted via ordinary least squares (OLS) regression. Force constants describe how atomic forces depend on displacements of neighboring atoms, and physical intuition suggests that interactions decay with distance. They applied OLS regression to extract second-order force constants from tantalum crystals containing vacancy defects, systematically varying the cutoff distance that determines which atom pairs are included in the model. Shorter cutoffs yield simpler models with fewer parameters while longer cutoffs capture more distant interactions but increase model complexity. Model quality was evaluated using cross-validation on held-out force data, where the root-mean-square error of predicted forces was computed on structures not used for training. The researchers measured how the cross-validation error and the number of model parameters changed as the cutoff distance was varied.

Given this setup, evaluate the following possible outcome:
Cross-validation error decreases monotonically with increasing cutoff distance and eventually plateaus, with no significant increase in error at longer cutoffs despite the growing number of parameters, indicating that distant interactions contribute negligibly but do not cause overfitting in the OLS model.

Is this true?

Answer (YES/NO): NO